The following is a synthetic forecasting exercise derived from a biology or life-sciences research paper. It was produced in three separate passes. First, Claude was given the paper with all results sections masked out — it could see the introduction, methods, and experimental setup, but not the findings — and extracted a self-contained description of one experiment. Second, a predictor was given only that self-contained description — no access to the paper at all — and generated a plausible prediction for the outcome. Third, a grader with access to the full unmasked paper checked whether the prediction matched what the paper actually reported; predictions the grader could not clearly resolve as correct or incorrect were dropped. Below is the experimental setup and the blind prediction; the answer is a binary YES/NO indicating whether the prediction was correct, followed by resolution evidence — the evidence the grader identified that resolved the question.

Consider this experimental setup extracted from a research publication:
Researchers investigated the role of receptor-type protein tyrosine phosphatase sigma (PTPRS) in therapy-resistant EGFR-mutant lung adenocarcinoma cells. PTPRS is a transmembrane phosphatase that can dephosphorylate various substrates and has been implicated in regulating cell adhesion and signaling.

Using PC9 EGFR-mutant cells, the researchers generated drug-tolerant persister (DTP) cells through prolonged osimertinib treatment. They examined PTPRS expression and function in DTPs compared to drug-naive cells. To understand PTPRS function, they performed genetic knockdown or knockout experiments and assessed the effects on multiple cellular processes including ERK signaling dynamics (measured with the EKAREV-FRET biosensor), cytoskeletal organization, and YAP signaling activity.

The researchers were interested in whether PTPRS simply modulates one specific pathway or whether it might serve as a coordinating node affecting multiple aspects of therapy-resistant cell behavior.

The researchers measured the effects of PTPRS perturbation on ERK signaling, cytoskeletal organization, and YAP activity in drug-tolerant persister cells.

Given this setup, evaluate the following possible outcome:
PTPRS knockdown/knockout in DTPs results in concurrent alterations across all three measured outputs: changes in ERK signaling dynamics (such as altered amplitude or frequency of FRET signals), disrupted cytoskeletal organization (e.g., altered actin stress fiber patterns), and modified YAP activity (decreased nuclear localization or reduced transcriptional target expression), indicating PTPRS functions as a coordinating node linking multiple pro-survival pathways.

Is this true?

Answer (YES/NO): YES